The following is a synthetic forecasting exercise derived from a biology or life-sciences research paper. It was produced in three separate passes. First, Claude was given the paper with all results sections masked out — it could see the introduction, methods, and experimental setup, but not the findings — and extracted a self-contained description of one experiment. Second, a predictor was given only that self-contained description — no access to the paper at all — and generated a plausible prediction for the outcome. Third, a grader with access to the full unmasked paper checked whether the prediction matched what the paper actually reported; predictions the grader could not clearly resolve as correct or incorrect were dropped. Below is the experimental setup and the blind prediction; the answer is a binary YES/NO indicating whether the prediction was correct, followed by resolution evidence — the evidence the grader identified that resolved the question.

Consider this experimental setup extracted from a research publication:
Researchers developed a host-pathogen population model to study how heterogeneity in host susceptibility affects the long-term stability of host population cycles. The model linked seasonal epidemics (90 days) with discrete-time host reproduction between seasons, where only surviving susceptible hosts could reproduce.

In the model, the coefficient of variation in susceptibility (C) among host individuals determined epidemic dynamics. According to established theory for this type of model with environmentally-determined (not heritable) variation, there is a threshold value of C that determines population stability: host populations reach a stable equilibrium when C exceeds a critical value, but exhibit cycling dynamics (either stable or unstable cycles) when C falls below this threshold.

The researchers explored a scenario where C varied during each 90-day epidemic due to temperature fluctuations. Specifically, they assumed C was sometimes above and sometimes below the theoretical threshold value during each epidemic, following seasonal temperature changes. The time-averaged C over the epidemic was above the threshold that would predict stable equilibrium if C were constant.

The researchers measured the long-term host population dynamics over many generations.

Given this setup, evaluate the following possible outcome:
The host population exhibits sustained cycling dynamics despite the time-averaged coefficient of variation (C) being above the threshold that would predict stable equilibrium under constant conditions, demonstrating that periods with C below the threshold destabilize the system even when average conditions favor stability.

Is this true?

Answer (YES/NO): NO